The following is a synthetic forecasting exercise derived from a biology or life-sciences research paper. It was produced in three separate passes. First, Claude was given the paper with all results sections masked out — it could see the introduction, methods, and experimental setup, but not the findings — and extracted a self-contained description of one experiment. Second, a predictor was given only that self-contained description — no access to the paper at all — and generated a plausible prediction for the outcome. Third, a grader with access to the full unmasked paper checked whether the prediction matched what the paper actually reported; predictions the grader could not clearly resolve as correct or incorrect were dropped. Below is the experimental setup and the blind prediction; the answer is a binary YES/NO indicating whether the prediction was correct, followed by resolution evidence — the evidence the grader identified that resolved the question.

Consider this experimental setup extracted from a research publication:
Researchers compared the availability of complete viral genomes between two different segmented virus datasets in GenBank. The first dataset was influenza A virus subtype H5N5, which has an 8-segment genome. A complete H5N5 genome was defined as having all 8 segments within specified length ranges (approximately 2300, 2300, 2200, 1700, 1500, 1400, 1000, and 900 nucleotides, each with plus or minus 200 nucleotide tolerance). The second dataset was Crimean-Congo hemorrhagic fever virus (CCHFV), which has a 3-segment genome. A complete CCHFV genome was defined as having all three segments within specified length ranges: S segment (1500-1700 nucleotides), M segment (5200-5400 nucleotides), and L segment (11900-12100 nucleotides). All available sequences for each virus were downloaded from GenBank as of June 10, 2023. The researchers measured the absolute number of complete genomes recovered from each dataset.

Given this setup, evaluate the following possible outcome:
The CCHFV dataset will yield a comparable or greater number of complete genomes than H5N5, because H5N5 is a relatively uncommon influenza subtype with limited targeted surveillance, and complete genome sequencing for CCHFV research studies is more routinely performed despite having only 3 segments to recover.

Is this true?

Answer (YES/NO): YES